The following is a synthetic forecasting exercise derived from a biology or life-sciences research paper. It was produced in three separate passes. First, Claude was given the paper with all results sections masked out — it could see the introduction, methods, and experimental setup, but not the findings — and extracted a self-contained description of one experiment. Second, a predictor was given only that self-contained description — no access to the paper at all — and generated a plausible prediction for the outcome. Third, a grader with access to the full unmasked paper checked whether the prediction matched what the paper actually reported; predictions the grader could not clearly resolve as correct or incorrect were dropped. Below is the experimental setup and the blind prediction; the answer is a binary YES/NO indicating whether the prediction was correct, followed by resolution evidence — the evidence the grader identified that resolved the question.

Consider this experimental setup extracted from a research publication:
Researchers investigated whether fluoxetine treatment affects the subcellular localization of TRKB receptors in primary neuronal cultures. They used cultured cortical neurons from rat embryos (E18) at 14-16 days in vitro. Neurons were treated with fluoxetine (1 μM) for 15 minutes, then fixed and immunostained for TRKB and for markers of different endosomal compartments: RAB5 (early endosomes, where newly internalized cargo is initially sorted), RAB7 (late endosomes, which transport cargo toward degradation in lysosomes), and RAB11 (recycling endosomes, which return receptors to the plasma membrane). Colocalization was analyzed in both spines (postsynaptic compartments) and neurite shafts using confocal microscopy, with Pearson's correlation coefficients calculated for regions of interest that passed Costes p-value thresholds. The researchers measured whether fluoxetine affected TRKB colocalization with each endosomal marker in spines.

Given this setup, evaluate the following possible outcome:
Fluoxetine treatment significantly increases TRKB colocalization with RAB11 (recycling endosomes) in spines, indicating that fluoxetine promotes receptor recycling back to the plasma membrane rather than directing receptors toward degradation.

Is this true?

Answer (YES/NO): NO